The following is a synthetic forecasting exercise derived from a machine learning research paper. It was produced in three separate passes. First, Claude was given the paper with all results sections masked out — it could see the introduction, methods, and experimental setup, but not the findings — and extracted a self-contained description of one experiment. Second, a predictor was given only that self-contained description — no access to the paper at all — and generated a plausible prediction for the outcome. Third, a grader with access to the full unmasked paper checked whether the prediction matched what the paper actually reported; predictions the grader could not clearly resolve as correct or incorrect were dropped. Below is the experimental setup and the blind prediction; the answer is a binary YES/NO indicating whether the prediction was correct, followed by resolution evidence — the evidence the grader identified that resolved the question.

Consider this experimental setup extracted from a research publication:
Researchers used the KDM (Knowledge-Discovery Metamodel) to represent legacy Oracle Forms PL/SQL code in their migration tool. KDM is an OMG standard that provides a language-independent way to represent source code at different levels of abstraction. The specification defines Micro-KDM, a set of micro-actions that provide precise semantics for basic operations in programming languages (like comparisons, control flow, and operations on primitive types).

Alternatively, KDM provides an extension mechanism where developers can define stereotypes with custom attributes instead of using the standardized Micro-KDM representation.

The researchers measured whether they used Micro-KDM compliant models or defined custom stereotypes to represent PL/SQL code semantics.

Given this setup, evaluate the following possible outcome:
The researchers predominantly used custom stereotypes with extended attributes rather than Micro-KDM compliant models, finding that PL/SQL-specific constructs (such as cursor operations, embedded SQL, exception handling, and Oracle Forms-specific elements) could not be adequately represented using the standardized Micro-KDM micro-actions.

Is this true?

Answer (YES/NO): NO